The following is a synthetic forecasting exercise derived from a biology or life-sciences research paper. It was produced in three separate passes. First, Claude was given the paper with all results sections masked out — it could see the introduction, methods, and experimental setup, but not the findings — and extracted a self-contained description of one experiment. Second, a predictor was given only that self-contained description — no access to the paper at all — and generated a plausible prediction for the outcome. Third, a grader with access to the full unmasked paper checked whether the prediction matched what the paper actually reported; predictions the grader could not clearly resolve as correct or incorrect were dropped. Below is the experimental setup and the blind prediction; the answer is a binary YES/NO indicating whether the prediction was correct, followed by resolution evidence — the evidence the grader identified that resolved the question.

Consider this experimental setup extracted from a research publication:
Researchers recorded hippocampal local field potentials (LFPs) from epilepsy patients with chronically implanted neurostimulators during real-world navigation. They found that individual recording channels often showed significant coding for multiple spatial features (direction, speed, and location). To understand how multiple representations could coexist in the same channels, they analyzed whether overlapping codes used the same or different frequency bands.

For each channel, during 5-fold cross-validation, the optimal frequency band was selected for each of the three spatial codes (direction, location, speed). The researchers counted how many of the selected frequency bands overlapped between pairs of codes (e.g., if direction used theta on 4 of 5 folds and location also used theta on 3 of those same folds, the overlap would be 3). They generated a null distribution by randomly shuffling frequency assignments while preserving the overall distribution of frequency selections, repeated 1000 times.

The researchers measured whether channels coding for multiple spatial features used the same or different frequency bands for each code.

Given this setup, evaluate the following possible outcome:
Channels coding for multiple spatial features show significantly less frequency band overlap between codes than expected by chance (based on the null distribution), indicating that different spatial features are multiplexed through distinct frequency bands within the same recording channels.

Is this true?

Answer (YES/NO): NO